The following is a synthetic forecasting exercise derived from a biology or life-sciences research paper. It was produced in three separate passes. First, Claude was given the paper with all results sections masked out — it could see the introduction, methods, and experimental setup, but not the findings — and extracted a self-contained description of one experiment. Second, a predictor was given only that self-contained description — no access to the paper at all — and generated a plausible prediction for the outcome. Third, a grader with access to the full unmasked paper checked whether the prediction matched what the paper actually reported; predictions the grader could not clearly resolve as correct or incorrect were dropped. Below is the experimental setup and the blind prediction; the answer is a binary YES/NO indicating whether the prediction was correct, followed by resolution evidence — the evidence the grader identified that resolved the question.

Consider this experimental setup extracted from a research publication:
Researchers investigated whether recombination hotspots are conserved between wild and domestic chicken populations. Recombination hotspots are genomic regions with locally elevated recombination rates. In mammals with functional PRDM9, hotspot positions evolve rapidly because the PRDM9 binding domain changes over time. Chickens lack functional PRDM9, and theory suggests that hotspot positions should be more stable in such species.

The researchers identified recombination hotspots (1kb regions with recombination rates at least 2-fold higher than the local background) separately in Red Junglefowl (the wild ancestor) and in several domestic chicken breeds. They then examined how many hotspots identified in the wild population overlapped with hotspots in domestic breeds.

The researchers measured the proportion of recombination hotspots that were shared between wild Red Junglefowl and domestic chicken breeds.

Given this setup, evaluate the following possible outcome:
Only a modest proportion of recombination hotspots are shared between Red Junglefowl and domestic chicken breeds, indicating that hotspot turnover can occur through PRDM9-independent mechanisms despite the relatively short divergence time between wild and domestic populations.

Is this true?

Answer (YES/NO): YES